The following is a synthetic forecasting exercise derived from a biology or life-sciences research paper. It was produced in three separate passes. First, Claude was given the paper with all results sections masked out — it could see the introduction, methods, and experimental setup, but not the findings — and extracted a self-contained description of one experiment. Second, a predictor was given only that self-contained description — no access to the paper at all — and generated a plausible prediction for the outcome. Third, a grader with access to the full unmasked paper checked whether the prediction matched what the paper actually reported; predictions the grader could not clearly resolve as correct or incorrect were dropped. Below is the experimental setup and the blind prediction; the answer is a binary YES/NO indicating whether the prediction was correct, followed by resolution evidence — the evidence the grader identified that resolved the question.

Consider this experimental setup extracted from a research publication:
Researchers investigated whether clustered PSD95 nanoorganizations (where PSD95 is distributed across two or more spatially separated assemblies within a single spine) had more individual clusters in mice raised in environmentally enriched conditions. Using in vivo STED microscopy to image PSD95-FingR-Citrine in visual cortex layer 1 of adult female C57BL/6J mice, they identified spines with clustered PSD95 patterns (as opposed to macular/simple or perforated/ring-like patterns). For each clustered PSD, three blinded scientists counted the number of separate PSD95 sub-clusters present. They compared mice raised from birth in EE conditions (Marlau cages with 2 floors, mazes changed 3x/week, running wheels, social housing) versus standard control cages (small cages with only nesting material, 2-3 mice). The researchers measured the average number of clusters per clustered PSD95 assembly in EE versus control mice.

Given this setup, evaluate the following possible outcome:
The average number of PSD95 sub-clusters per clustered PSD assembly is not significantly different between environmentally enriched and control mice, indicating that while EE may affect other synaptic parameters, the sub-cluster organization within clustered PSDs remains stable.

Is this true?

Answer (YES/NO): NO